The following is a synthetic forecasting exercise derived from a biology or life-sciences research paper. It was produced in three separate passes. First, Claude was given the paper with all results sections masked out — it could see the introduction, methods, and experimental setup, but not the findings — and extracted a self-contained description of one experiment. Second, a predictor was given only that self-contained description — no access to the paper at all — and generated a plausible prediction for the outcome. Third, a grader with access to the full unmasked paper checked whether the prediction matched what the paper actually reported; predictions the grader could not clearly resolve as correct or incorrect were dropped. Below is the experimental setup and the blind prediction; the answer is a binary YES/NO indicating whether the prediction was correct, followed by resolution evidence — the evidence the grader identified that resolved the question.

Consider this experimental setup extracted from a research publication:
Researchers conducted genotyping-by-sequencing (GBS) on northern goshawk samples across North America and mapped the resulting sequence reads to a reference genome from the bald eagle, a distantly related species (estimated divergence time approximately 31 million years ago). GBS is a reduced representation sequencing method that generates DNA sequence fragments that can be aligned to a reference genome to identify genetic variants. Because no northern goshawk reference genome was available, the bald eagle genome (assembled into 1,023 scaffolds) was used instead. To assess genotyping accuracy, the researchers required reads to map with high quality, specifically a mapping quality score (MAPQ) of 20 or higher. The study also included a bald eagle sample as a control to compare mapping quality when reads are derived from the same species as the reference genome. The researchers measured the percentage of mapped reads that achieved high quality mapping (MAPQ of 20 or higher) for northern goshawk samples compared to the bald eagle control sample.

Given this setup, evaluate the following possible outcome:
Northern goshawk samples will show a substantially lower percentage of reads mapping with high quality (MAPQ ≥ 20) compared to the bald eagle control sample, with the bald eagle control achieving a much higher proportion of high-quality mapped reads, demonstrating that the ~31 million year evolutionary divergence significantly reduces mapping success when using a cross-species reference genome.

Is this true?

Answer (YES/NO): YES